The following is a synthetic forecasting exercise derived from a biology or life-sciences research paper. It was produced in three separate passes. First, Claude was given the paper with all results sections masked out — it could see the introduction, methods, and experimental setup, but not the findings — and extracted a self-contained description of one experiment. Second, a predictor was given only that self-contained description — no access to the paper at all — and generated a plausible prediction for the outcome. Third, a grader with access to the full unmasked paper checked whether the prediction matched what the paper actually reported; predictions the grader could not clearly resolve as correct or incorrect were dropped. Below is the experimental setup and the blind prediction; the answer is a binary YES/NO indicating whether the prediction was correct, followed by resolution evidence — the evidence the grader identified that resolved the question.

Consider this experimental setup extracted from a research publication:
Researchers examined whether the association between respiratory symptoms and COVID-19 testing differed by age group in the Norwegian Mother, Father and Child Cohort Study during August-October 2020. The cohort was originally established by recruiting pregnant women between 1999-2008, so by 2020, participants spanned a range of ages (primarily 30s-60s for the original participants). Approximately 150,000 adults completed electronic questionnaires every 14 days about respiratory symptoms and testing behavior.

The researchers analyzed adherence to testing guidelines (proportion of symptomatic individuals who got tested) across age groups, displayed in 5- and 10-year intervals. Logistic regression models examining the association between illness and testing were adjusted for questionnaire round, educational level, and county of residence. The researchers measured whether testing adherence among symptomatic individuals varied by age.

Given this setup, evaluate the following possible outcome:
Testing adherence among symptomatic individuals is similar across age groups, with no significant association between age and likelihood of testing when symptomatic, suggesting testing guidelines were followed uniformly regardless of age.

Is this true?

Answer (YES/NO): NO